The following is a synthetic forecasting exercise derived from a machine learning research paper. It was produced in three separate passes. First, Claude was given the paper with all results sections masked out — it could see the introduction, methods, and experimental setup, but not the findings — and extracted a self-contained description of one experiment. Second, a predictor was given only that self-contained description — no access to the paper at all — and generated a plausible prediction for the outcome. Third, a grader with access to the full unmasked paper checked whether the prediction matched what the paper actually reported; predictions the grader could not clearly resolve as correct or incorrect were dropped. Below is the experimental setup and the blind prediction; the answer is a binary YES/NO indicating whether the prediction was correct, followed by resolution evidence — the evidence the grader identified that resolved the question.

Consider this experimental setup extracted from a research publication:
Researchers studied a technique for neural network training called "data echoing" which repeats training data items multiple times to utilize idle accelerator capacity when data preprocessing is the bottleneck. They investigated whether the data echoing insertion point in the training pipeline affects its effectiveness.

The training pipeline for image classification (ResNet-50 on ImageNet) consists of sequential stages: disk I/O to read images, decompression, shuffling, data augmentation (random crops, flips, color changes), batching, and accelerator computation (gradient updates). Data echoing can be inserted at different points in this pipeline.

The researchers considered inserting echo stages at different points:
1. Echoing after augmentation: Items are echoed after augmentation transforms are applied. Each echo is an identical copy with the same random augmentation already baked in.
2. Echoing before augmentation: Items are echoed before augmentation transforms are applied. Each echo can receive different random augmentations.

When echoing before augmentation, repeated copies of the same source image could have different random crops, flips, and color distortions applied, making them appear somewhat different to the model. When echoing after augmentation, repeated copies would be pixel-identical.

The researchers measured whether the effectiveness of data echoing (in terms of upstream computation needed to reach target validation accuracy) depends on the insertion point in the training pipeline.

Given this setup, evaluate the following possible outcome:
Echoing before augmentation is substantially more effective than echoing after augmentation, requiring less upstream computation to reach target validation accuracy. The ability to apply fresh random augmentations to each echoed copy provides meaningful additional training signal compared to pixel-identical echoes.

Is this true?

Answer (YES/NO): YES